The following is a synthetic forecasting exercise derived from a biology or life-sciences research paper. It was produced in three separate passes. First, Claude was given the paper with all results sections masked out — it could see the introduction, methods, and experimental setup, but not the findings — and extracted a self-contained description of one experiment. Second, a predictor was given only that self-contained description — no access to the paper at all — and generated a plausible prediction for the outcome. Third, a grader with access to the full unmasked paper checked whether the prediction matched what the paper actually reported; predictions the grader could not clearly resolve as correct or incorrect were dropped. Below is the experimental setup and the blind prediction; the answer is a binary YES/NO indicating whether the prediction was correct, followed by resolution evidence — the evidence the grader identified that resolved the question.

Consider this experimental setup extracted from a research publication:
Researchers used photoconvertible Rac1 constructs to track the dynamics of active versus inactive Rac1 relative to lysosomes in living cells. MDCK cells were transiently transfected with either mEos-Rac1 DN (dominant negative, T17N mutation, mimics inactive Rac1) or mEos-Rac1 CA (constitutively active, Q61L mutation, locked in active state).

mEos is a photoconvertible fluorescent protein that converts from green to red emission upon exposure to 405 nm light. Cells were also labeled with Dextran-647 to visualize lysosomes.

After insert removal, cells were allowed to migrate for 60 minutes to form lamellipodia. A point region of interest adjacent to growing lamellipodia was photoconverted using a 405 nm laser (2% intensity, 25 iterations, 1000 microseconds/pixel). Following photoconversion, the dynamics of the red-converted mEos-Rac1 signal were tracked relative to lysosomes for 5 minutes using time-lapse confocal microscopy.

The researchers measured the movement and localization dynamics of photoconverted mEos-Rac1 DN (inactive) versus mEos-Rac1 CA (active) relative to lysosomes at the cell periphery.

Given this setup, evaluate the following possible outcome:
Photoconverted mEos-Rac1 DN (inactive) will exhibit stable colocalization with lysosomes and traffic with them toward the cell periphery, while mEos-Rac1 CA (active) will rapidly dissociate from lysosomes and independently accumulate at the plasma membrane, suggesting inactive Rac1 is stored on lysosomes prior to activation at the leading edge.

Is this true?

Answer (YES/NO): NO